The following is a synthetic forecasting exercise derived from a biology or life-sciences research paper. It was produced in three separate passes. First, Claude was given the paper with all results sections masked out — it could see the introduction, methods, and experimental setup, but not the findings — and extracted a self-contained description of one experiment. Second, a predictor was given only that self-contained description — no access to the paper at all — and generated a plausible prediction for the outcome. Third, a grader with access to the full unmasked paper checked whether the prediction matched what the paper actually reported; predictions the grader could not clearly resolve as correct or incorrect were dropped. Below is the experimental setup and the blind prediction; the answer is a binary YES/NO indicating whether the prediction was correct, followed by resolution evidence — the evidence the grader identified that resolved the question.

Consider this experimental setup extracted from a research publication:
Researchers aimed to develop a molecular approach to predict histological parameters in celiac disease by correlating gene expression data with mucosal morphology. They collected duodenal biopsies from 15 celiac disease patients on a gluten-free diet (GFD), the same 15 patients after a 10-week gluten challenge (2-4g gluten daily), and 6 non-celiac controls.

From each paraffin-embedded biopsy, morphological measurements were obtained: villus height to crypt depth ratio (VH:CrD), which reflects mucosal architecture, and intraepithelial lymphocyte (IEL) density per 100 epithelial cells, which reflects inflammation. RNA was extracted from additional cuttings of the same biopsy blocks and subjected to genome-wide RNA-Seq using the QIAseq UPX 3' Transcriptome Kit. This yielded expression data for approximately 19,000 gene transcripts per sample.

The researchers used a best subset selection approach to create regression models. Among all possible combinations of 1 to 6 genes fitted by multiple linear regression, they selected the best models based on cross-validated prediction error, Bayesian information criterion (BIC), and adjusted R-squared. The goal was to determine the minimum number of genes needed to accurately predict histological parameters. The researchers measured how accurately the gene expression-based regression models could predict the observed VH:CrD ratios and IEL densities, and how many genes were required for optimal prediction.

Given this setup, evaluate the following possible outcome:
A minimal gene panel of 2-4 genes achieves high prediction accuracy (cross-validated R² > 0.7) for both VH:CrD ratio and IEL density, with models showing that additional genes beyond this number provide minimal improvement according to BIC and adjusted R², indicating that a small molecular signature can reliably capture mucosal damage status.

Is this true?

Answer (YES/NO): YES